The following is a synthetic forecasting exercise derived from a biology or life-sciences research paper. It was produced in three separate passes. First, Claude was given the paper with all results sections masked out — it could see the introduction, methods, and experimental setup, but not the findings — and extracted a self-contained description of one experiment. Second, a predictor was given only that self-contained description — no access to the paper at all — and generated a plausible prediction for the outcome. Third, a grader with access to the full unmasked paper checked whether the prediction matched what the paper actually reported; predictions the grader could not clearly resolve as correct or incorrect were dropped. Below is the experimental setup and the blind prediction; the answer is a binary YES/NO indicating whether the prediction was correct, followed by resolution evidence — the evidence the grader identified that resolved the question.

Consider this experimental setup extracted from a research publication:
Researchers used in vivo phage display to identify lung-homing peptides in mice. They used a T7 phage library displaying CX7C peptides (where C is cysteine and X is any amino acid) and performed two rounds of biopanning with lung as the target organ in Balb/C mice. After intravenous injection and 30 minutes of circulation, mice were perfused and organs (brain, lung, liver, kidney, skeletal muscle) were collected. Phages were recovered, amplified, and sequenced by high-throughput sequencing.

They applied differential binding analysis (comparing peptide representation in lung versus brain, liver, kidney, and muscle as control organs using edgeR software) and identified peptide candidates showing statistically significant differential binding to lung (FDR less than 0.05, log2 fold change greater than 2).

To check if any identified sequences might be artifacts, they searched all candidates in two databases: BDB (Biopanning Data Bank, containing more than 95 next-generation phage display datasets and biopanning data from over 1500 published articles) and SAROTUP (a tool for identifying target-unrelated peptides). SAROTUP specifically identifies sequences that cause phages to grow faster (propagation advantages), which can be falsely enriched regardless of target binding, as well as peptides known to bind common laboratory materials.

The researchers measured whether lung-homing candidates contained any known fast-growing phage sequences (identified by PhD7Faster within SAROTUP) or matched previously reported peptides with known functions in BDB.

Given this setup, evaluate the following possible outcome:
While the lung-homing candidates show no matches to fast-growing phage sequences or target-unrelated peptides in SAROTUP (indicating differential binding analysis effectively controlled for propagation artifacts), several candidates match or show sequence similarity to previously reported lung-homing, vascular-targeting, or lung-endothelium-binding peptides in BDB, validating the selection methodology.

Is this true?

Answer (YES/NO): NO